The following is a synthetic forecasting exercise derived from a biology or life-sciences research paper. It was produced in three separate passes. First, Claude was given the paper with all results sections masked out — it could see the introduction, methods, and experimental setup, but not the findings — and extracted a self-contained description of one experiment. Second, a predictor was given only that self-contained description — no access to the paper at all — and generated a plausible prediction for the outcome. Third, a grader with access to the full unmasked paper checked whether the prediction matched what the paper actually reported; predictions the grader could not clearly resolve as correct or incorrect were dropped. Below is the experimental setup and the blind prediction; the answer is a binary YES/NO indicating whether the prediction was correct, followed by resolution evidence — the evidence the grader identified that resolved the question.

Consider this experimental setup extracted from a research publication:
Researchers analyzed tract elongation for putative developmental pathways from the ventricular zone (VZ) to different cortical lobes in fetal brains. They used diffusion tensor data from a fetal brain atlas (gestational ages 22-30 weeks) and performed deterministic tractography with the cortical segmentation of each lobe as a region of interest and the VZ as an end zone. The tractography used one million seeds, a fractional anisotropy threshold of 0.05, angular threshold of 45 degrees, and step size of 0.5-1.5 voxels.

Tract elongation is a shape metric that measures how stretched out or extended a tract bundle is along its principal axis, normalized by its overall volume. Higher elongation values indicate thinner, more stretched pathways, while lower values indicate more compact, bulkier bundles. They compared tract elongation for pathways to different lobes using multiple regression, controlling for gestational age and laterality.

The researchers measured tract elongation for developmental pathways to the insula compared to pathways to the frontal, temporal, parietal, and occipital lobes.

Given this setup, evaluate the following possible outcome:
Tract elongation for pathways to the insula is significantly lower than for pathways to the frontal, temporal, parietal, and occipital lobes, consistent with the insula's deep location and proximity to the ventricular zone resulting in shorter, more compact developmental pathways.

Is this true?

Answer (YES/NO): NO